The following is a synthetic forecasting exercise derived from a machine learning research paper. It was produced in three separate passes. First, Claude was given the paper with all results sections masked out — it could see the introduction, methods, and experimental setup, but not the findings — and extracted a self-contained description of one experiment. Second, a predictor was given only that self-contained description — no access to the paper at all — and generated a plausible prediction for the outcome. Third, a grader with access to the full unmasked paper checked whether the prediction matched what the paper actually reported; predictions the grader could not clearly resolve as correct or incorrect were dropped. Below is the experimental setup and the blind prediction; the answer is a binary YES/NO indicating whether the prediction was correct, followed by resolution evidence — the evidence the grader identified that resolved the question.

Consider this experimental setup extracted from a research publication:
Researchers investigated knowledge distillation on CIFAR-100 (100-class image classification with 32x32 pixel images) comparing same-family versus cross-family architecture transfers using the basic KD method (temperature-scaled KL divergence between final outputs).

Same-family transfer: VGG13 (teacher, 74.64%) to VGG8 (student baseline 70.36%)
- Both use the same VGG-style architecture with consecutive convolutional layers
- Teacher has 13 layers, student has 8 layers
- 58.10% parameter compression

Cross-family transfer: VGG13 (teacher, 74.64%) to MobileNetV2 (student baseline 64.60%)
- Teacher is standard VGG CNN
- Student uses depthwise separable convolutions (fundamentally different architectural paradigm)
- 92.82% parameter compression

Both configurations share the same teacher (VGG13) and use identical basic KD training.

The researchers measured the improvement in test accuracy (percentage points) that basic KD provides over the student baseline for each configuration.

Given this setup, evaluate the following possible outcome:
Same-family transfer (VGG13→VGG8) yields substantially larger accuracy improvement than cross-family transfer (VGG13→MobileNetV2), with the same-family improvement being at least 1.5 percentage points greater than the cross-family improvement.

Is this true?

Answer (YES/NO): NO